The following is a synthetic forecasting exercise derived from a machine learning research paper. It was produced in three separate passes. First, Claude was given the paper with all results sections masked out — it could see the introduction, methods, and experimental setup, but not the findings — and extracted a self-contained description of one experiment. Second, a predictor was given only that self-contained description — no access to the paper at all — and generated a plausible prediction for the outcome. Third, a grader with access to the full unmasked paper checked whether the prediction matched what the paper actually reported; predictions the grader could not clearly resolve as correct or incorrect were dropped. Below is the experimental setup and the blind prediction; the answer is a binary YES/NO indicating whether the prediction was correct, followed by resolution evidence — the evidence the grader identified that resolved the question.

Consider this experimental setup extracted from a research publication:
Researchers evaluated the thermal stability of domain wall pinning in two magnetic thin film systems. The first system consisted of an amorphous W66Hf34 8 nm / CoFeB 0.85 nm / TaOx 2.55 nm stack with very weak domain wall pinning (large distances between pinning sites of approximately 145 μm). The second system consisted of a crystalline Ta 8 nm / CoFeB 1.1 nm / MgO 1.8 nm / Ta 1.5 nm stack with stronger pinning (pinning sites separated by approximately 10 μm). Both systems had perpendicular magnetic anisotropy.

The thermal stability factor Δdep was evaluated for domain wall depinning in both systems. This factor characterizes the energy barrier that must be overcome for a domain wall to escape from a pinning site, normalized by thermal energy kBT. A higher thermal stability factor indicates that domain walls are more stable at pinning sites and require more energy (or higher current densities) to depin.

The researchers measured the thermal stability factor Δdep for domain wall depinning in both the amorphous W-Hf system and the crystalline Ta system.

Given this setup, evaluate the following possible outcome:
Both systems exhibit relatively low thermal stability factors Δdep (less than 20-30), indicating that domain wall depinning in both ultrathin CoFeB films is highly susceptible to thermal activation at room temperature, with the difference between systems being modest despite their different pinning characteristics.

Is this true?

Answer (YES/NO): NO